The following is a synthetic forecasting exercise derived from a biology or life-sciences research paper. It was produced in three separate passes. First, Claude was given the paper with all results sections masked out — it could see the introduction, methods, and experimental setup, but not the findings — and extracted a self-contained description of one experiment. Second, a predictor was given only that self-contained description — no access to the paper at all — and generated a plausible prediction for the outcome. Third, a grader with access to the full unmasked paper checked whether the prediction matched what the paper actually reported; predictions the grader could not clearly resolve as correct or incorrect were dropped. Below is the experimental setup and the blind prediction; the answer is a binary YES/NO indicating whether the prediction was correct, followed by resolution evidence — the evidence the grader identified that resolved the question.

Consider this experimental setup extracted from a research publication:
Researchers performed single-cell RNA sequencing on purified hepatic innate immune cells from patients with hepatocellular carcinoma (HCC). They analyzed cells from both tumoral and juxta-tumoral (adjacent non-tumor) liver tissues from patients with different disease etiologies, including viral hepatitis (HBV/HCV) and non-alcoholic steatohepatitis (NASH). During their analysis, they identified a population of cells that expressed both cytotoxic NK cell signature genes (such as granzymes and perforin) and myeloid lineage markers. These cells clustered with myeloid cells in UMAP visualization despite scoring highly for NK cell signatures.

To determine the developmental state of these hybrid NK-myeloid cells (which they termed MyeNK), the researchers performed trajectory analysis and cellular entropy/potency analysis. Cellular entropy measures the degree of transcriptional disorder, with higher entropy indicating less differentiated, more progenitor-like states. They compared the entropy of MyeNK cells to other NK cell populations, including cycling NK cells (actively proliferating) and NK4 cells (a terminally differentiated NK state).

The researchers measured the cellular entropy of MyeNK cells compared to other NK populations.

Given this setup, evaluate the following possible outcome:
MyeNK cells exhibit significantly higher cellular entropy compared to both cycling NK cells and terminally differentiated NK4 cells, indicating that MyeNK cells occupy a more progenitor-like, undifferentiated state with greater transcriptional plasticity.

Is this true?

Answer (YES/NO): NO